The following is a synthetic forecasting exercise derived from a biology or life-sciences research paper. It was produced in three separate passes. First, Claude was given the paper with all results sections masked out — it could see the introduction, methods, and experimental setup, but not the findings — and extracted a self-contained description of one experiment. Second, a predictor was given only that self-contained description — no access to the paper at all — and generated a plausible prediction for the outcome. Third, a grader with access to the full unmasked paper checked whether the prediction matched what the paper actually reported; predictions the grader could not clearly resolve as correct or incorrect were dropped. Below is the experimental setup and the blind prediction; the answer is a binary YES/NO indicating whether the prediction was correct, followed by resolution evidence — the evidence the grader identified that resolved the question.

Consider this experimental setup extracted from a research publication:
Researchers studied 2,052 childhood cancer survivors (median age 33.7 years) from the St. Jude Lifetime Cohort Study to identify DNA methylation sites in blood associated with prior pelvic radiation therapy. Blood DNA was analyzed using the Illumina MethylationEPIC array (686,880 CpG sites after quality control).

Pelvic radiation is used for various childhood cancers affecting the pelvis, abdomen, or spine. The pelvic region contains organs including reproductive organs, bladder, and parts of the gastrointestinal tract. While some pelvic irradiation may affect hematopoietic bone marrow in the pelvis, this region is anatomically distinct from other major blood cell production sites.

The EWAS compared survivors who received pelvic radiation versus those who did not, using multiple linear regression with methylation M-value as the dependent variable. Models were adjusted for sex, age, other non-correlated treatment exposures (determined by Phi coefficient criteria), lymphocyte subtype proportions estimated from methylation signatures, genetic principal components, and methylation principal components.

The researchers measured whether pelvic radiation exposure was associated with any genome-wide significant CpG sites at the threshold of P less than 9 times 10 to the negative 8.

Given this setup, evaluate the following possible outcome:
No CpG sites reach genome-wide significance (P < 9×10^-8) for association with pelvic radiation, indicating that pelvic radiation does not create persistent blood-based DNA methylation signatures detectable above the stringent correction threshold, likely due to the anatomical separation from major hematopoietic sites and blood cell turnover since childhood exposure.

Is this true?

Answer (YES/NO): NO